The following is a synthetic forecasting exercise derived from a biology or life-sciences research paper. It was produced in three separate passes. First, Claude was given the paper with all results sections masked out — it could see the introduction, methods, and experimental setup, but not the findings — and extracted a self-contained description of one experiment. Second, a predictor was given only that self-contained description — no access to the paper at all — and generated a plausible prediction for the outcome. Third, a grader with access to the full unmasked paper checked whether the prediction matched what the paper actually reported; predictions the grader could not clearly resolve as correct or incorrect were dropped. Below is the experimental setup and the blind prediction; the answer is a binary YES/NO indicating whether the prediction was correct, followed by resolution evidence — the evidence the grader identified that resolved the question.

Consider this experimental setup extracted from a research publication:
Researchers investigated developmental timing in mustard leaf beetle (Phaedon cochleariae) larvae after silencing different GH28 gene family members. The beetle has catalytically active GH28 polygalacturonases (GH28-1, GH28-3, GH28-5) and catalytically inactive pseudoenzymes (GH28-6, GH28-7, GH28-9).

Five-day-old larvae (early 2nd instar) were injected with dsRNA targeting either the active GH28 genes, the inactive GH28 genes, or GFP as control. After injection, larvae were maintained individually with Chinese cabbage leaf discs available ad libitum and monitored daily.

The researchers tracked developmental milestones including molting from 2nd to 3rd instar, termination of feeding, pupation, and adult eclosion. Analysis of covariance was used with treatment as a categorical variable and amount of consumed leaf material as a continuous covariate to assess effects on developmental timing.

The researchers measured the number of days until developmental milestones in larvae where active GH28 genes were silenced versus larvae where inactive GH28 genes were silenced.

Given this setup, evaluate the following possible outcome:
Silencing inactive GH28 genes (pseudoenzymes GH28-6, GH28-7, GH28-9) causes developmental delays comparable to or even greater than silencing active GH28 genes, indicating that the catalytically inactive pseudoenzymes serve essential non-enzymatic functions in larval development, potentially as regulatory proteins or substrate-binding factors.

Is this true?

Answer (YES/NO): YES